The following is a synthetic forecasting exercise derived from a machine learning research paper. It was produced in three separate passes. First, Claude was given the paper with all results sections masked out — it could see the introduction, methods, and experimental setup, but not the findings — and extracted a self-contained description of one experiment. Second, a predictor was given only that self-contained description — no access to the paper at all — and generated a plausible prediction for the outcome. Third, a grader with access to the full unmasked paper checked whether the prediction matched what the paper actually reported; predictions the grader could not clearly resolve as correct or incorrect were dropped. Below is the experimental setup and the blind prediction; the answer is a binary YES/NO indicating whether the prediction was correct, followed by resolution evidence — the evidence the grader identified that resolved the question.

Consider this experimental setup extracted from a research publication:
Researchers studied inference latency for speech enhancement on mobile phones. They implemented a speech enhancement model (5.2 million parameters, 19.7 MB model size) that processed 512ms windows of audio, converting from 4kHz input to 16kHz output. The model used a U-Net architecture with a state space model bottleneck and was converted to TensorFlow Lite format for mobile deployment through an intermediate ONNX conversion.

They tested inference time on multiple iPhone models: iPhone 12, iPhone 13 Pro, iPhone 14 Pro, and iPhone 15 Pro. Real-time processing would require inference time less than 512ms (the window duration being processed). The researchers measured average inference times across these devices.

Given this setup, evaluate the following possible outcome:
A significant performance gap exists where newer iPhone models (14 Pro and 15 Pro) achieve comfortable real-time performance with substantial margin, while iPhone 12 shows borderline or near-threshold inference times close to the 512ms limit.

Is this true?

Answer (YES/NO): NO